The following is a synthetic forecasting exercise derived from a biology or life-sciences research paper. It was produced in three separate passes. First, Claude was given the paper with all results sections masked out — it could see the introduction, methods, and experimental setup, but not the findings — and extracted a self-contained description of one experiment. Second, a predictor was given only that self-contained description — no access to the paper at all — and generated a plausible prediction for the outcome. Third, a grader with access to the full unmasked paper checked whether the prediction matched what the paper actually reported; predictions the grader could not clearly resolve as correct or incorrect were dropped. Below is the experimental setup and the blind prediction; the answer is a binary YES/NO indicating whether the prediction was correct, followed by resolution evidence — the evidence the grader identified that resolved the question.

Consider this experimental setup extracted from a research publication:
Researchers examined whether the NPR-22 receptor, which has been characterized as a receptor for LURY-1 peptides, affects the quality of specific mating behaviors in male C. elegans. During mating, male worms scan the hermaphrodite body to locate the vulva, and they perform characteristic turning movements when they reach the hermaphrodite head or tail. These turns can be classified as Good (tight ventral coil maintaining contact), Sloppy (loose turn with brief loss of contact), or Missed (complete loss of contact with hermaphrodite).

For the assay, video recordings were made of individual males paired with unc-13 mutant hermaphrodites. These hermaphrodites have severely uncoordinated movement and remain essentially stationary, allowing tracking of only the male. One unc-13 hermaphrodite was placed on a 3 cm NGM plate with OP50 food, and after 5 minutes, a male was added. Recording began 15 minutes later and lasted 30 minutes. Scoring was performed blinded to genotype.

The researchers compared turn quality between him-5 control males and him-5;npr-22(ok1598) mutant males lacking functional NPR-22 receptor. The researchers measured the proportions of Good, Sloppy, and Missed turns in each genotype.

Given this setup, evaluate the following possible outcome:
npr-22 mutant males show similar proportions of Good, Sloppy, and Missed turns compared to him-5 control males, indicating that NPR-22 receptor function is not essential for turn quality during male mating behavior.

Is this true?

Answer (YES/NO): YES